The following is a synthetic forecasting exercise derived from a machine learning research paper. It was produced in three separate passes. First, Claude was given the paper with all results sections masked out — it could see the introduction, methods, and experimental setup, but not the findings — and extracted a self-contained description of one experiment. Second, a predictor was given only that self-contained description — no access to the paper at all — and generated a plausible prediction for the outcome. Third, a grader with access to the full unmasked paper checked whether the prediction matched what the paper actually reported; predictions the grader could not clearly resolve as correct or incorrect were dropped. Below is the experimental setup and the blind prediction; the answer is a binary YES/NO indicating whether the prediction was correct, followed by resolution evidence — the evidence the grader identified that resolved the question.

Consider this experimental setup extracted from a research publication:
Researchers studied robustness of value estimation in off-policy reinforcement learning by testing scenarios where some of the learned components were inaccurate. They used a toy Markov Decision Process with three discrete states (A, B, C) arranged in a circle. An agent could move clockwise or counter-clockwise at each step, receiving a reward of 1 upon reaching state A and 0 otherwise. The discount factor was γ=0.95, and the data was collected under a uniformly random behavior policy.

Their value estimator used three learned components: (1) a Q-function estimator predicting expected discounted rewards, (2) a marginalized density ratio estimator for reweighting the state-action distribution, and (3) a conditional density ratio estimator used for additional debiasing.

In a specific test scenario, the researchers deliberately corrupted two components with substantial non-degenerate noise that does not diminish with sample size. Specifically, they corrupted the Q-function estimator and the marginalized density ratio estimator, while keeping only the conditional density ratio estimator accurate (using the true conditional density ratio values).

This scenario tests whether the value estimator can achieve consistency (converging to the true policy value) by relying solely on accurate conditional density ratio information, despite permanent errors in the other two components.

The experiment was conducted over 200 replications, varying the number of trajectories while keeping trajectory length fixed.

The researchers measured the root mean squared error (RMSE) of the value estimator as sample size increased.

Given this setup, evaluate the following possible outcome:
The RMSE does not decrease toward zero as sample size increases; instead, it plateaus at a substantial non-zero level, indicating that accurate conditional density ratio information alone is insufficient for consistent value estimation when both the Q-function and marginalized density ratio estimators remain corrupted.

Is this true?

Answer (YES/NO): NO